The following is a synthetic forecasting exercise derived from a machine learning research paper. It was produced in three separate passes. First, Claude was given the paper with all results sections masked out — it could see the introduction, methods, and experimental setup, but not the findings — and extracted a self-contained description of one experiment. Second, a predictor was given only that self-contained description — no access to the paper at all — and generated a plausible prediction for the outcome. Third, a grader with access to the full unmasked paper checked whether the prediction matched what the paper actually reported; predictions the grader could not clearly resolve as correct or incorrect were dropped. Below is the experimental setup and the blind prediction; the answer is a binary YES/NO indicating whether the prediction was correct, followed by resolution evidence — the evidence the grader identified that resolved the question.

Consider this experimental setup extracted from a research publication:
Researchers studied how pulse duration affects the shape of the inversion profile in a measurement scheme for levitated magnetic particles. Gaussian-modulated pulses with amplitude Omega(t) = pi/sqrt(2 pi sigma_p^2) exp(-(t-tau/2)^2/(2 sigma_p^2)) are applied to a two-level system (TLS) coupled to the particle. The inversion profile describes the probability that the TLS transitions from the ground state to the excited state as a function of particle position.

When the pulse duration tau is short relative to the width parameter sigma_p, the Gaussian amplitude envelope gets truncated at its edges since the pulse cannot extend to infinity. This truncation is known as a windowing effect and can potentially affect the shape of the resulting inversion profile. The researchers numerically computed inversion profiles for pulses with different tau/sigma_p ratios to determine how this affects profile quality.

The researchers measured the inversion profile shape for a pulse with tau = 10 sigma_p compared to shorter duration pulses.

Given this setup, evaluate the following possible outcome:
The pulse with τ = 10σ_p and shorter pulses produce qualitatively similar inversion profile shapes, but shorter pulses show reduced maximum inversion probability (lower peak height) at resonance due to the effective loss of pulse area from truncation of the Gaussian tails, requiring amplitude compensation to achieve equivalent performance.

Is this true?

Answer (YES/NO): NO